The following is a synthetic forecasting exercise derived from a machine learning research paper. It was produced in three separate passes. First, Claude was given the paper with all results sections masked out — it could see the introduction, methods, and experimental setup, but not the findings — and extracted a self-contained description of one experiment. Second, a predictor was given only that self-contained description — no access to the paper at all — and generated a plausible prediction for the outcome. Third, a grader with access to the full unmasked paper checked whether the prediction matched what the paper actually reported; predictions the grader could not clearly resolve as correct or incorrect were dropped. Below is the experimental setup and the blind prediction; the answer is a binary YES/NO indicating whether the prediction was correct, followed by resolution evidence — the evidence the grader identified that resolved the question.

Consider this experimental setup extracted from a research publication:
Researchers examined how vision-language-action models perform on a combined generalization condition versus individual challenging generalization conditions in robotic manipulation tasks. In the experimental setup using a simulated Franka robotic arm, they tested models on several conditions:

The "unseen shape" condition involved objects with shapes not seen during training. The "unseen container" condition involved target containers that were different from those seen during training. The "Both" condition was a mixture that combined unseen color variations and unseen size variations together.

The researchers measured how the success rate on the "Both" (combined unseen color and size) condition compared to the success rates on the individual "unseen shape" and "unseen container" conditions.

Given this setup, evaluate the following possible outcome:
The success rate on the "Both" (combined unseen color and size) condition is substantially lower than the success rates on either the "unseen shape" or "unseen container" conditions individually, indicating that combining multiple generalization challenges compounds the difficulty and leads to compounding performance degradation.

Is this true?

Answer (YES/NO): NO